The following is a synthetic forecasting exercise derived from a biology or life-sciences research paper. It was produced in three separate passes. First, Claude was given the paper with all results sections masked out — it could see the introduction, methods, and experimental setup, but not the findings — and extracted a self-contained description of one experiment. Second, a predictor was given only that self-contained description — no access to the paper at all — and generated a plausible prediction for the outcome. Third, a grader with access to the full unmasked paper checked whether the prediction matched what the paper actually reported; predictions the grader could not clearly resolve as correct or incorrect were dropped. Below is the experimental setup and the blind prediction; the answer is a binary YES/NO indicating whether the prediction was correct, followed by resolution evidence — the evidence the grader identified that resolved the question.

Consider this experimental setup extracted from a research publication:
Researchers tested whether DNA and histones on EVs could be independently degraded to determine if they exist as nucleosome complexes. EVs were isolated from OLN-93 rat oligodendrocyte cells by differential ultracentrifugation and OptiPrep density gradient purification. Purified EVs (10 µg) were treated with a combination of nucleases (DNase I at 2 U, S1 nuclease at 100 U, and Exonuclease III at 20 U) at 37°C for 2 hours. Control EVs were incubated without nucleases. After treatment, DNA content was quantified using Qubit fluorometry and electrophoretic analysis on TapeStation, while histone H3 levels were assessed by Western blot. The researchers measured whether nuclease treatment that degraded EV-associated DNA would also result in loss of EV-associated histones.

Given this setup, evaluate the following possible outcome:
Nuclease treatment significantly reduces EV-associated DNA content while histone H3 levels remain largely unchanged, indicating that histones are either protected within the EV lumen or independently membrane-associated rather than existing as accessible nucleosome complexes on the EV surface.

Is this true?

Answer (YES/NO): YES